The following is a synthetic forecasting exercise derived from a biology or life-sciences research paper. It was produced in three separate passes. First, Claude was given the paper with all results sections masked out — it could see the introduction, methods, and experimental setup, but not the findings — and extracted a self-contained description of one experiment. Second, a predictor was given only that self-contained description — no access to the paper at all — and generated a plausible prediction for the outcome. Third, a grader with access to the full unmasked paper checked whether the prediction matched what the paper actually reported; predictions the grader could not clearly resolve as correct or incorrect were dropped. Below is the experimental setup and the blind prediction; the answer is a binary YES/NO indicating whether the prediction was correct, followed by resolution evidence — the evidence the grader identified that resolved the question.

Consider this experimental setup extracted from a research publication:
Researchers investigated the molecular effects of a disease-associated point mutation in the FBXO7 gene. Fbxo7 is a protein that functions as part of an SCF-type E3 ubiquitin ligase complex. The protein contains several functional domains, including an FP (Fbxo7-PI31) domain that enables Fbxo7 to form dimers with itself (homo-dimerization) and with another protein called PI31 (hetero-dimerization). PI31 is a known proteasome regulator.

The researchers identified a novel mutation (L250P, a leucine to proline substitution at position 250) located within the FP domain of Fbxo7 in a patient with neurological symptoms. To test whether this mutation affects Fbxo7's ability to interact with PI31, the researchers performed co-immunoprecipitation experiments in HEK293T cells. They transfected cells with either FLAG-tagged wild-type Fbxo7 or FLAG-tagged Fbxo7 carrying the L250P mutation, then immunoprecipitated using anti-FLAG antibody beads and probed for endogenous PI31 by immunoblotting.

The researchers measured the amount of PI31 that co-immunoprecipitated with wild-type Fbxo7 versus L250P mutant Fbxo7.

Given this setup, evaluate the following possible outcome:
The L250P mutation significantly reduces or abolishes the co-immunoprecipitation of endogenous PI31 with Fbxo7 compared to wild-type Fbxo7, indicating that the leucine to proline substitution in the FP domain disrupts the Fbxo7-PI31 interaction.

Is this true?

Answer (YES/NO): YES